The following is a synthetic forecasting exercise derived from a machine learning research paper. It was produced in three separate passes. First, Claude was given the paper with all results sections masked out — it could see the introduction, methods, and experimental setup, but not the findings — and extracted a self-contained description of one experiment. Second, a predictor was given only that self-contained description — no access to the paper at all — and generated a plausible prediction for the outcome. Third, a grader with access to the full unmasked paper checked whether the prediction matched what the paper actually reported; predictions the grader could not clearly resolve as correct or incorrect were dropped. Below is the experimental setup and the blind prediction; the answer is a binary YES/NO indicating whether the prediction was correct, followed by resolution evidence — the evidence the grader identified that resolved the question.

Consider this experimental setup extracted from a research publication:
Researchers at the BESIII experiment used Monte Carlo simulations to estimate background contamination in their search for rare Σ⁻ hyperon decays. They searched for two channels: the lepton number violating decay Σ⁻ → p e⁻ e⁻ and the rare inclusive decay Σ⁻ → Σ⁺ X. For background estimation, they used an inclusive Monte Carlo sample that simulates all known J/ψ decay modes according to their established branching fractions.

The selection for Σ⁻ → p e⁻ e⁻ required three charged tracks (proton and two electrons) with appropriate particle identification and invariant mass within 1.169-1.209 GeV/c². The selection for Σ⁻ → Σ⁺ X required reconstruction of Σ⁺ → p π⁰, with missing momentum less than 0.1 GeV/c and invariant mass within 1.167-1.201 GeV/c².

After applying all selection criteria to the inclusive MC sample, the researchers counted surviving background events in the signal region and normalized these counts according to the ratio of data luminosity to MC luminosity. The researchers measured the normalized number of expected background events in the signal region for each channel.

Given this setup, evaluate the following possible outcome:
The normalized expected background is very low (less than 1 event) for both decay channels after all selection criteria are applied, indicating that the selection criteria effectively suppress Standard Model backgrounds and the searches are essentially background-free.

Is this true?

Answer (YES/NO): YES